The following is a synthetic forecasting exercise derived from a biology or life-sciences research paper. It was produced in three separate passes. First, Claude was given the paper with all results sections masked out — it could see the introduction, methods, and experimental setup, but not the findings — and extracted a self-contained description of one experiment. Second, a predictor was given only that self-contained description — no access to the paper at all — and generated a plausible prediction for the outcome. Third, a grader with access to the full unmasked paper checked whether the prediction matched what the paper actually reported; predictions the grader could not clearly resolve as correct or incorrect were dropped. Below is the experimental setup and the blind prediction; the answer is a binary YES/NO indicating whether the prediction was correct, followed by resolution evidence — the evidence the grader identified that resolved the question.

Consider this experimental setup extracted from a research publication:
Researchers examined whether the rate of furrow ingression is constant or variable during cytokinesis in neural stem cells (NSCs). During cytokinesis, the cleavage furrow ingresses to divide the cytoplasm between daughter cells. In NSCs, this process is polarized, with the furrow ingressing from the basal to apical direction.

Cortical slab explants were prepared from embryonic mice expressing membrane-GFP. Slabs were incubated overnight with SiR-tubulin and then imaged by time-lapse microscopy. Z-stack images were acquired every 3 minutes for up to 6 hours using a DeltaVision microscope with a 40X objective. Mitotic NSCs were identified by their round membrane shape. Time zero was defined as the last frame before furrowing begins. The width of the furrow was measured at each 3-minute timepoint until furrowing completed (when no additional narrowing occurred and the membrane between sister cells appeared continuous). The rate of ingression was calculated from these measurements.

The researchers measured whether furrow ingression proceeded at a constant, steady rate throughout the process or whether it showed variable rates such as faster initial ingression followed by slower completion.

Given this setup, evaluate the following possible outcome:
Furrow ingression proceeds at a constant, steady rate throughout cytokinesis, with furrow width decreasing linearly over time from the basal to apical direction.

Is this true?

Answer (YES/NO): YES